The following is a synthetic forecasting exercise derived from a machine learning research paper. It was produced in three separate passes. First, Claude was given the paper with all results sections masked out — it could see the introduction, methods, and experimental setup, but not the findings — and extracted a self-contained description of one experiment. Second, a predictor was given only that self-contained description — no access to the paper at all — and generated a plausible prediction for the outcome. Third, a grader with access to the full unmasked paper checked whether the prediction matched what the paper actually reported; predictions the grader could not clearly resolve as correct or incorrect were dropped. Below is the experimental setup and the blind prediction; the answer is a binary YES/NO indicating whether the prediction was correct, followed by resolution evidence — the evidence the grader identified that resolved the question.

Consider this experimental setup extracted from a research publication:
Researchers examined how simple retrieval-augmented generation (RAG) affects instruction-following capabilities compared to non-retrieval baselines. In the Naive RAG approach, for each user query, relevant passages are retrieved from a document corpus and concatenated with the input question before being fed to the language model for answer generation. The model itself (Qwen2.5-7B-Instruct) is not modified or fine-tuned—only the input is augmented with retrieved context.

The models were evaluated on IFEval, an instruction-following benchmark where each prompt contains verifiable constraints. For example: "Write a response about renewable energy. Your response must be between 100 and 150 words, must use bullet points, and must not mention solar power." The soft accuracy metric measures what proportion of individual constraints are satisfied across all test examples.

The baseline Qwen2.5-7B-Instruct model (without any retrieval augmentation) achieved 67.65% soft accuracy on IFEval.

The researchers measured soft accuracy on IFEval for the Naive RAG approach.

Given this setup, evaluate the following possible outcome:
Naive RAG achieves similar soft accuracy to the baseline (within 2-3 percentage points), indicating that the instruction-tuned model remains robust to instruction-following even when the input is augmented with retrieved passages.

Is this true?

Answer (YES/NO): NO